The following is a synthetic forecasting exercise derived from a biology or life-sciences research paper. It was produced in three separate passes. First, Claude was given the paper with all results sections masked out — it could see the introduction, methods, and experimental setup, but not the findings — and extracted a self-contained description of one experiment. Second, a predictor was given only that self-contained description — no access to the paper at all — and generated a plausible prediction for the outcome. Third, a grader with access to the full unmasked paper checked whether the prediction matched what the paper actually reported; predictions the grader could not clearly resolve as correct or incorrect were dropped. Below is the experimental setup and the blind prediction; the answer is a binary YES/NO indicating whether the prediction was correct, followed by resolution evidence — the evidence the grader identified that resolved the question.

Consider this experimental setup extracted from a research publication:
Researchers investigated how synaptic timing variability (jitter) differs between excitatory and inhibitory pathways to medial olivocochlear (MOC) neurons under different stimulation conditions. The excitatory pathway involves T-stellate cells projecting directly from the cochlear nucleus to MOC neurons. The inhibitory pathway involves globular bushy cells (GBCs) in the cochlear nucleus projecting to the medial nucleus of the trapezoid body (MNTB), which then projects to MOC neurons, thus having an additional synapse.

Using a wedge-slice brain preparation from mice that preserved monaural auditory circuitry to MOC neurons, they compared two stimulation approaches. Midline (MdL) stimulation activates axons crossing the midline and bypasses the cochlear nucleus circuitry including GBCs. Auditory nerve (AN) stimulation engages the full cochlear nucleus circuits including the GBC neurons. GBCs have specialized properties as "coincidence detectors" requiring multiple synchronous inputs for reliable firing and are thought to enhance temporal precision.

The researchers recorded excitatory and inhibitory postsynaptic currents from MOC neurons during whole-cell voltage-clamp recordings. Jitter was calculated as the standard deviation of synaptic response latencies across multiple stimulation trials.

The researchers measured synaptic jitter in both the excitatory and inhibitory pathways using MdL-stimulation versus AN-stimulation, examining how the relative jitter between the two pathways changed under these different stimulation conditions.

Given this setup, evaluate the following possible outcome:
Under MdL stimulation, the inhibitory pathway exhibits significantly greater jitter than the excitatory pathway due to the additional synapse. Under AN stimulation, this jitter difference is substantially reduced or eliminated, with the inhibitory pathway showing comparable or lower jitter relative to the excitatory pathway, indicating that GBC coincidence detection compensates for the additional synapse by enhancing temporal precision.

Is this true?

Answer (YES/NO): YES